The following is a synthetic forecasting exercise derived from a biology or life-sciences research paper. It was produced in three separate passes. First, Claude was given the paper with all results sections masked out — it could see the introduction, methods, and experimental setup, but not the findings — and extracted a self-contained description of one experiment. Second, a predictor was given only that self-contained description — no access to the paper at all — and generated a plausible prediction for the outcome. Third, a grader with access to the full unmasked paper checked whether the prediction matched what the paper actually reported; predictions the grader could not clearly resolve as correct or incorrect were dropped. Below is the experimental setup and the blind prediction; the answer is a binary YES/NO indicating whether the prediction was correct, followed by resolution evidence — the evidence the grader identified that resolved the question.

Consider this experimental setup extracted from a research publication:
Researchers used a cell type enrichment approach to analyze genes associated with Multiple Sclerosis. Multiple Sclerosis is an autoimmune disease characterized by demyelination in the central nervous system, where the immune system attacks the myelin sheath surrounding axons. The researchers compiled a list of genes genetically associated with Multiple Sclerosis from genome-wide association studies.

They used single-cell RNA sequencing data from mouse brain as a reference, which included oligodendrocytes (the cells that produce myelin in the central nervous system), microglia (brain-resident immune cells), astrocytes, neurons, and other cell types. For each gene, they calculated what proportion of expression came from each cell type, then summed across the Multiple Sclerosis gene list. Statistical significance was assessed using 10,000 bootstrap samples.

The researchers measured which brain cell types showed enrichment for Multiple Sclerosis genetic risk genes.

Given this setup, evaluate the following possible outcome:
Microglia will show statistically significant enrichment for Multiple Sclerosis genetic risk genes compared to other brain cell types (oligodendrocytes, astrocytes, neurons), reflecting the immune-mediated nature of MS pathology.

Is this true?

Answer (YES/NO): YES